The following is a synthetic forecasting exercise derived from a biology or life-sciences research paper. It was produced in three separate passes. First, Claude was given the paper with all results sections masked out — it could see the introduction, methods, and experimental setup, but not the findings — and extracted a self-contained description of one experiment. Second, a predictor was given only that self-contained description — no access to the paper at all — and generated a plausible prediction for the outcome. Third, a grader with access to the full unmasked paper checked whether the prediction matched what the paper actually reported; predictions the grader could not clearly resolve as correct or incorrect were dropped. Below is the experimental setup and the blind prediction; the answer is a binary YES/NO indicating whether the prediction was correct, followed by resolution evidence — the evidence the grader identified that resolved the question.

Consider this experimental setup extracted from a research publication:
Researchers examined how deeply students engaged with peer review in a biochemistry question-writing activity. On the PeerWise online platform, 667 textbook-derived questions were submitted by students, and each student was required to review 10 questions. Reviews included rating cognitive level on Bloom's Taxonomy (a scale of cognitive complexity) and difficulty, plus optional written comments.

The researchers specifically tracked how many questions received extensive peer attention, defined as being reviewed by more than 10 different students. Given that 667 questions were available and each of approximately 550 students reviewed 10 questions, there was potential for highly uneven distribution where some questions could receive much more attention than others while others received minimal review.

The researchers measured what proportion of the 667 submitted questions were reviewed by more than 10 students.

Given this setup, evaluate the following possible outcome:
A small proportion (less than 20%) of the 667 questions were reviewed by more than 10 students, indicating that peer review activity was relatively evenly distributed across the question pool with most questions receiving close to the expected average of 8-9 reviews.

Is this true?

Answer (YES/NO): NO